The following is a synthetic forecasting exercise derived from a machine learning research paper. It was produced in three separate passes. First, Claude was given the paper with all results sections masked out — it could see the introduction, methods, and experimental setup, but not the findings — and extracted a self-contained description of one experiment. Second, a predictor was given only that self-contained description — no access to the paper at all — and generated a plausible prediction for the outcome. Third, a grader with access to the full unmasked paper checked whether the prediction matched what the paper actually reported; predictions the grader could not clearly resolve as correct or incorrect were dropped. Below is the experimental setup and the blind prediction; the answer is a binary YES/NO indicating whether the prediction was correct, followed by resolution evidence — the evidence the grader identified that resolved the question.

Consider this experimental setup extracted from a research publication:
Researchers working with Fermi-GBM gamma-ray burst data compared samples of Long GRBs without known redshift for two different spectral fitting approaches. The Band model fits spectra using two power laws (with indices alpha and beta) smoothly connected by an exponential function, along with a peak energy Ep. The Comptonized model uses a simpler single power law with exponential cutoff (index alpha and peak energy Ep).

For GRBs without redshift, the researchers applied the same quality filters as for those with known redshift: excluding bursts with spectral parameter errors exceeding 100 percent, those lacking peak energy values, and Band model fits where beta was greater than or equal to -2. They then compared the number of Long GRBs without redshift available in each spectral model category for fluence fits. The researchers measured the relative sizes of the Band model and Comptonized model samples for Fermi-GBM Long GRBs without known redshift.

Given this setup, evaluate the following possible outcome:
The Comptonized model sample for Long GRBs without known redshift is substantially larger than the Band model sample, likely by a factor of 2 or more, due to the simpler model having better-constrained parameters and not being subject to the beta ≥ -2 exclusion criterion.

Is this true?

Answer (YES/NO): YES